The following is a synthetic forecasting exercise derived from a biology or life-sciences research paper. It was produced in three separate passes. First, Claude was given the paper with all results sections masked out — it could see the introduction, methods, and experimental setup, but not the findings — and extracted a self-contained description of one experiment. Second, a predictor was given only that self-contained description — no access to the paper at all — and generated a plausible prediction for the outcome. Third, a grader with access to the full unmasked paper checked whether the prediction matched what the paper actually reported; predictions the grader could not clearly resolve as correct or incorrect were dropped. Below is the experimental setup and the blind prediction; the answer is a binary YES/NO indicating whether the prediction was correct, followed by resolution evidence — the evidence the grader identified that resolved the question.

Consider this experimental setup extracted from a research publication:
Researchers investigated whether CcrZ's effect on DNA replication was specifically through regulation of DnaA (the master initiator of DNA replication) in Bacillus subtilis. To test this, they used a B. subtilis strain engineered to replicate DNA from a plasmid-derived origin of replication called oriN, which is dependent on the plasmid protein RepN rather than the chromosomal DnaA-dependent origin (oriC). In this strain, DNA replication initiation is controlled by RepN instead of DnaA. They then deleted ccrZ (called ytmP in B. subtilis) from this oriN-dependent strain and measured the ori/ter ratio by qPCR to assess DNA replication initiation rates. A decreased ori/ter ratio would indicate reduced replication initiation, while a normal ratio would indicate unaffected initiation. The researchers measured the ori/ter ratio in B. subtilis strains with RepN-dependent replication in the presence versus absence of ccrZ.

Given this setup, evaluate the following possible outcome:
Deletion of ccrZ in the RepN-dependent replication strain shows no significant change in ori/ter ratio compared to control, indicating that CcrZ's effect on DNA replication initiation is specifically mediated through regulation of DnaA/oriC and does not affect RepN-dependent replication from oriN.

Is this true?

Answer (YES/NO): YES